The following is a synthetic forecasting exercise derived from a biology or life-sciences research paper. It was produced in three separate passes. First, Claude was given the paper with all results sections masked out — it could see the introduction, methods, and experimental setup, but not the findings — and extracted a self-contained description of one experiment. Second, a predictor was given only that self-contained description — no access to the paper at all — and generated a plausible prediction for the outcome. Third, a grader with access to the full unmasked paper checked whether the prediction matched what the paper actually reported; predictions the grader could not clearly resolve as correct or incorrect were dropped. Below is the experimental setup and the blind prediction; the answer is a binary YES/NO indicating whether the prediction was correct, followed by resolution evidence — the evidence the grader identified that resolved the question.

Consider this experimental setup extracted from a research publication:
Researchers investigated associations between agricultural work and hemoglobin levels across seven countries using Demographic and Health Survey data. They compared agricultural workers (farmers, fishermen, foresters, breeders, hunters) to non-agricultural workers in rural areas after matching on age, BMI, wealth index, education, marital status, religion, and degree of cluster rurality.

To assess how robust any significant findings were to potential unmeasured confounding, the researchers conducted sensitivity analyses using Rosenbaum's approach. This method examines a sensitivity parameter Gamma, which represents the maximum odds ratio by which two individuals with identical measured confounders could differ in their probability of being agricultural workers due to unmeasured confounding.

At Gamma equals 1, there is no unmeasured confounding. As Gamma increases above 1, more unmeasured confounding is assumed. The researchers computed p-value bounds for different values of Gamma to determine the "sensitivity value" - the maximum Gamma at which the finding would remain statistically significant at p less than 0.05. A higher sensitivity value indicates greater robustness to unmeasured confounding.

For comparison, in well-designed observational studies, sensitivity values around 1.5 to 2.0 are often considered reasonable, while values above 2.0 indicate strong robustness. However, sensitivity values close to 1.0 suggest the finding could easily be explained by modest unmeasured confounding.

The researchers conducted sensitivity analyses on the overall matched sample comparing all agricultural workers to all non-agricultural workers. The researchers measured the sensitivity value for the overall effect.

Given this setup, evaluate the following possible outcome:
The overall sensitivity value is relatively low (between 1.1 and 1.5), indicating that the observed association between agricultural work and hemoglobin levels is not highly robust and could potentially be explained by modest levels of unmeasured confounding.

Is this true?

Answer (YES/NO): NO